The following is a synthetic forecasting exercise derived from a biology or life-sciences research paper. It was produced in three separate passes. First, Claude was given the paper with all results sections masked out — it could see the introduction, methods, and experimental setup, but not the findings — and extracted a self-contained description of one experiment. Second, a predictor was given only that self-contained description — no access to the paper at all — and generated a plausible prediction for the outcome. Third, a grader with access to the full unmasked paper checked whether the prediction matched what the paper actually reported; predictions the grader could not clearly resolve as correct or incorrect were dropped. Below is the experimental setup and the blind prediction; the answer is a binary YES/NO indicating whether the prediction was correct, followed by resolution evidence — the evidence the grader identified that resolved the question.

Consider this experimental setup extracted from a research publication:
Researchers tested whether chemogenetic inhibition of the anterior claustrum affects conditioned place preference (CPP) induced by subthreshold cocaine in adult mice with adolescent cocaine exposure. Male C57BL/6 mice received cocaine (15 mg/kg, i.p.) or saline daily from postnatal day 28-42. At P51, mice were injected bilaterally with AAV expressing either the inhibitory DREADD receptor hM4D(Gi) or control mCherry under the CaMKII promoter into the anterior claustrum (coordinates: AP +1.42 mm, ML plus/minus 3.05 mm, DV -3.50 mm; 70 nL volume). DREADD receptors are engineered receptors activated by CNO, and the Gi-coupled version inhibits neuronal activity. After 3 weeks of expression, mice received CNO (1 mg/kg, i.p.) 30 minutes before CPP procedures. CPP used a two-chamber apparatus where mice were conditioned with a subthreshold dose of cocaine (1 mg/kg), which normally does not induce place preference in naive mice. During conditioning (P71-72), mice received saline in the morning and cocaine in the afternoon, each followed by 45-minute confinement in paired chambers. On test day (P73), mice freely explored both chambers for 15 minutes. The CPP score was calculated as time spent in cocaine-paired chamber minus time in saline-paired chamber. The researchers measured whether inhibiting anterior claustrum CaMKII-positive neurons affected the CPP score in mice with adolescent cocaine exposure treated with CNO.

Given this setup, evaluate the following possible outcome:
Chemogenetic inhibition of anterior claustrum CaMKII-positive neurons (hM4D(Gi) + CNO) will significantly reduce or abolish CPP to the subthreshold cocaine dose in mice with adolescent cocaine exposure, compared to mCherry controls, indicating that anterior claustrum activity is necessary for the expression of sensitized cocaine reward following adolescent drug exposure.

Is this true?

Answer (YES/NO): YES